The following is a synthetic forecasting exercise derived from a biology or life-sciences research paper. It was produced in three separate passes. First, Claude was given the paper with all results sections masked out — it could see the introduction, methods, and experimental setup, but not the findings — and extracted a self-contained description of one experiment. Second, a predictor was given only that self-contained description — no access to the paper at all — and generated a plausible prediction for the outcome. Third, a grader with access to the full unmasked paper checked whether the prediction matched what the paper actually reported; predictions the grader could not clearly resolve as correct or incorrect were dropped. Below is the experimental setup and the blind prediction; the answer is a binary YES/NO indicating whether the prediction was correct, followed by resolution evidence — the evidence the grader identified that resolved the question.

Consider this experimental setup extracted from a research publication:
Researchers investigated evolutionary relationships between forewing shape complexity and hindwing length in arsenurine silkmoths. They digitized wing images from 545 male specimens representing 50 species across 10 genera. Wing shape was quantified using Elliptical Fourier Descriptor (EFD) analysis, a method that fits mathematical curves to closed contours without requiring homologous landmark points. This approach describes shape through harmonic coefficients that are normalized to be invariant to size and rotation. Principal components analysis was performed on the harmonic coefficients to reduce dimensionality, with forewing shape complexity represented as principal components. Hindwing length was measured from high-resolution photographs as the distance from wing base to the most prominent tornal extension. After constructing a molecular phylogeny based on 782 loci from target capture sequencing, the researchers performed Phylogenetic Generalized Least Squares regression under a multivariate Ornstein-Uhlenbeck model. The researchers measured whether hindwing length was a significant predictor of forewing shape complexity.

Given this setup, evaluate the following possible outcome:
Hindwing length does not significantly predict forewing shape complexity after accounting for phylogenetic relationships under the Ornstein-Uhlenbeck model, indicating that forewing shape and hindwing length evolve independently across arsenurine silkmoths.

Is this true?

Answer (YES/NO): NO